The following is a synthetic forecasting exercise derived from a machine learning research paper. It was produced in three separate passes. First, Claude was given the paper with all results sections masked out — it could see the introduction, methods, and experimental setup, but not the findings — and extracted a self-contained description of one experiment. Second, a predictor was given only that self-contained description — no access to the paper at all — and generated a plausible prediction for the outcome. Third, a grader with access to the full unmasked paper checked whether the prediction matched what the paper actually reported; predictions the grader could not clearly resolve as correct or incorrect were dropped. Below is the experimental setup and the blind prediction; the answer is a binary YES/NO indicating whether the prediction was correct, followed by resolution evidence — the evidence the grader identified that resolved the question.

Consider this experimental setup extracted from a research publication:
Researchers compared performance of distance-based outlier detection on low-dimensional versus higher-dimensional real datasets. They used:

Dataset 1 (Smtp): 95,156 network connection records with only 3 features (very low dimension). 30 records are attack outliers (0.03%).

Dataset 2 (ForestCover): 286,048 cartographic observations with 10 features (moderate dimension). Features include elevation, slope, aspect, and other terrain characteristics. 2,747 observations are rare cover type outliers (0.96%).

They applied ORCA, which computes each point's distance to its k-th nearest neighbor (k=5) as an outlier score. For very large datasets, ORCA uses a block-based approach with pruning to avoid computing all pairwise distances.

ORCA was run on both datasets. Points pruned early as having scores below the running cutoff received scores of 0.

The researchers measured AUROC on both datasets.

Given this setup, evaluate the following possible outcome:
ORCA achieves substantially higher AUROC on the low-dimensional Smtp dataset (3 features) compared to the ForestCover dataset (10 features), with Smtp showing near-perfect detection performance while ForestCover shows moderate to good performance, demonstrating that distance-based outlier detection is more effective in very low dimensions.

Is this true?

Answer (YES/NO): NO